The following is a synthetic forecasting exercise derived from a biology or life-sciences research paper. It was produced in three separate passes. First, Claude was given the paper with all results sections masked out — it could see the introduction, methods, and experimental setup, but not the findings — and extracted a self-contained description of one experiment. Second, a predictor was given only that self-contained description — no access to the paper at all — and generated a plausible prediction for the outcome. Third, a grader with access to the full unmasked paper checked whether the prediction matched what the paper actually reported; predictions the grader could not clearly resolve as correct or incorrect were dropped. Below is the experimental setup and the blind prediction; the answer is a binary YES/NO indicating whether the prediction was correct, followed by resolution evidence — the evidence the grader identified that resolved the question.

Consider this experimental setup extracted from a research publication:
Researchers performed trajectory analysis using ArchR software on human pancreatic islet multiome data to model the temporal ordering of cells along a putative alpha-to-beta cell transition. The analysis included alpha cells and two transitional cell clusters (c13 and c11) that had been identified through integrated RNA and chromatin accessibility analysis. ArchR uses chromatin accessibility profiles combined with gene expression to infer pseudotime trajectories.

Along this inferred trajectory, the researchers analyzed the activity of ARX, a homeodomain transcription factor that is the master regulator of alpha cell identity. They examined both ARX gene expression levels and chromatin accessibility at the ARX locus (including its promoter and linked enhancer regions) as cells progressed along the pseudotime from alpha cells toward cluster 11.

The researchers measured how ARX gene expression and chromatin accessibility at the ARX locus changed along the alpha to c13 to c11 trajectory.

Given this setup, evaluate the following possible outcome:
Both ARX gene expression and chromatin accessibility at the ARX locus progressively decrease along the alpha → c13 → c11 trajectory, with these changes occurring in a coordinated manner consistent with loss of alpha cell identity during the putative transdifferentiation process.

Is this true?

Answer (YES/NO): YES